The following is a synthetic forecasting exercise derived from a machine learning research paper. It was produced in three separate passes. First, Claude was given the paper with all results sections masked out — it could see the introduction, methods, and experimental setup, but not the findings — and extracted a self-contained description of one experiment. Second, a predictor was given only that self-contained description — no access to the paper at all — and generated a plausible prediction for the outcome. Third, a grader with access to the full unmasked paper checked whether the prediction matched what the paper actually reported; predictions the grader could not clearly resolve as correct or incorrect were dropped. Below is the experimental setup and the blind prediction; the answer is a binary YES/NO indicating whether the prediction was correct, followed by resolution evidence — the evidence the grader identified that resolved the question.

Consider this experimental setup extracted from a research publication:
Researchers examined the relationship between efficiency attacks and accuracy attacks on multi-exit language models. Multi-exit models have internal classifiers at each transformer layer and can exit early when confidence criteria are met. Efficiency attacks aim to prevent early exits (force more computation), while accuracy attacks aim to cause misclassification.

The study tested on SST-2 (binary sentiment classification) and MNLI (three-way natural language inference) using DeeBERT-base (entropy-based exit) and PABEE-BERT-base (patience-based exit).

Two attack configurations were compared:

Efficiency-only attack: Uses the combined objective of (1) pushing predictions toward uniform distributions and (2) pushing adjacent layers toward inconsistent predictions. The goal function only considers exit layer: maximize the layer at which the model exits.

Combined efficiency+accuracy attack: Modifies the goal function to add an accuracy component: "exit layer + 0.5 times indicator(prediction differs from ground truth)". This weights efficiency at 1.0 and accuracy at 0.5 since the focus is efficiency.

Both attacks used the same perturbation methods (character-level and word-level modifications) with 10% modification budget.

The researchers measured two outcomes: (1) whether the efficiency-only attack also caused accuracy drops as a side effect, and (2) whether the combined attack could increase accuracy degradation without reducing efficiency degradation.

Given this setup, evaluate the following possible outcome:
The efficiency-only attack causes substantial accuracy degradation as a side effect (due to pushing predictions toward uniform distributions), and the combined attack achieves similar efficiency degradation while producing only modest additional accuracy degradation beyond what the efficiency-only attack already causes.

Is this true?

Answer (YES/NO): NO